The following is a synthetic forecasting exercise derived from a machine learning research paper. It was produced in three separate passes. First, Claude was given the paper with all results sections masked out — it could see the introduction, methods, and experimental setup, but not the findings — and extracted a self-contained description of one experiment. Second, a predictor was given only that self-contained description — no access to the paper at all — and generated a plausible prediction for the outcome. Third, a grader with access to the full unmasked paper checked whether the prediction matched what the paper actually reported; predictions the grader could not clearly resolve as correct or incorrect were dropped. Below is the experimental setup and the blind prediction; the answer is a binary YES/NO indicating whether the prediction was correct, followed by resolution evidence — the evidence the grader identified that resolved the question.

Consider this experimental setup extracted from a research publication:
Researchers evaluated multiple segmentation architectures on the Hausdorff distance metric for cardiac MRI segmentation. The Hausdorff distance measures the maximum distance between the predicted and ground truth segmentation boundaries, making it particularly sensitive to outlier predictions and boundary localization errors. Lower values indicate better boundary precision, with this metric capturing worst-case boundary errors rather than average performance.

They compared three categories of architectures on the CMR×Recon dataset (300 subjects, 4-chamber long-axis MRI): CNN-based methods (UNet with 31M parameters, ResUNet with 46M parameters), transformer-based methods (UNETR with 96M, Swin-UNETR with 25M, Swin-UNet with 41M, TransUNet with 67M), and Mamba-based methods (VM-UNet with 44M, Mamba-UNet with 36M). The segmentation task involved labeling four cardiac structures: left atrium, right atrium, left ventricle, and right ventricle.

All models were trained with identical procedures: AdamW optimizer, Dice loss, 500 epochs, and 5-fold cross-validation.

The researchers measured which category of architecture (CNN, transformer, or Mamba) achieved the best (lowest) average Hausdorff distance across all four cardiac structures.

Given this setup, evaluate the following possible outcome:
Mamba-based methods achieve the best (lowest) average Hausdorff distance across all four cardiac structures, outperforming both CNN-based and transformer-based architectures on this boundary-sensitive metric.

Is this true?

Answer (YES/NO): YES